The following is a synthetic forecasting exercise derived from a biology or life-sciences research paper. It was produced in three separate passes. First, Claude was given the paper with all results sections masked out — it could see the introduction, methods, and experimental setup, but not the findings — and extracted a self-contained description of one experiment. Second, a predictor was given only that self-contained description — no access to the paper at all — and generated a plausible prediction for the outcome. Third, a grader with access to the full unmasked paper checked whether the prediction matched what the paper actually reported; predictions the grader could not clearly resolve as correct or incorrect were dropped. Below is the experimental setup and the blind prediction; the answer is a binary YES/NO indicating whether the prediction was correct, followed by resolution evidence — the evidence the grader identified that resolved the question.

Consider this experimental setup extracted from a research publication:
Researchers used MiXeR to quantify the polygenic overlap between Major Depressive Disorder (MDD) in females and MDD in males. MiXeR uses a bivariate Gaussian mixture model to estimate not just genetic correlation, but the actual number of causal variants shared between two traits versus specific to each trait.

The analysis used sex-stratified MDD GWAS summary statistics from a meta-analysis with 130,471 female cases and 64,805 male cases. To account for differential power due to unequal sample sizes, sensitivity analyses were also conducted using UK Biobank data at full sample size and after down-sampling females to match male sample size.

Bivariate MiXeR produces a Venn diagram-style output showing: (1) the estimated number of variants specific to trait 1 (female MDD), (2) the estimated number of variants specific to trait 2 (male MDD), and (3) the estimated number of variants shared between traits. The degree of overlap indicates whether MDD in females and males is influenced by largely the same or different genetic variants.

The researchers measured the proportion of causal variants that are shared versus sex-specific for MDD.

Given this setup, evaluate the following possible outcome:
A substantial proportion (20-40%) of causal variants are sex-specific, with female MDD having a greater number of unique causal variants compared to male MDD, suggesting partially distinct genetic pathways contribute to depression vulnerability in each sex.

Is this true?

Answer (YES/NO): NO